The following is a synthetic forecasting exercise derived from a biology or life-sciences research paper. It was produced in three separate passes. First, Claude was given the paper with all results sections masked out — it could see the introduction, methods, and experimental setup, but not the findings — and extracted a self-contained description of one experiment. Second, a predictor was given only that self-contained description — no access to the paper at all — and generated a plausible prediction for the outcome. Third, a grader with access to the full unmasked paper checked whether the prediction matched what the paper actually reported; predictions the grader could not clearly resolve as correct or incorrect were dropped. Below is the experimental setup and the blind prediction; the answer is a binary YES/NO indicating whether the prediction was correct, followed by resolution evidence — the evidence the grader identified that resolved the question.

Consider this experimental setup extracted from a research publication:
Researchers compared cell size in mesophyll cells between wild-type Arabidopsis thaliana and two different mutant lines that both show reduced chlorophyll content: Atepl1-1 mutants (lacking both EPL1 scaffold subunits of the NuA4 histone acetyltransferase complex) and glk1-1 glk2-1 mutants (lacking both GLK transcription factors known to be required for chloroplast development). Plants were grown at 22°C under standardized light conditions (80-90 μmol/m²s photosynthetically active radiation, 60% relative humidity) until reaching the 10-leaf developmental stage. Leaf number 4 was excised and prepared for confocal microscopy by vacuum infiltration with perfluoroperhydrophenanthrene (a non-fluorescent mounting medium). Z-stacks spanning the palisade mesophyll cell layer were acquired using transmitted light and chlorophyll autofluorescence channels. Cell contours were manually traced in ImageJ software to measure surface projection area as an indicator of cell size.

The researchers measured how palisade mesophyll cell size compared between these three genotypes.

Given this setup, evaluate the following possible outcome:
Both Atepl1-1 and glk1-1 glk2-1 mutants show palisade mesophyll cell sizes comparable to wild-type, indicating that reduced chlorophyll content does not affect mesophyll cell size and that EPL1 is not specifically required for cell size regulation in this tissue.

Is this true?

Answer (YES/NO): NO